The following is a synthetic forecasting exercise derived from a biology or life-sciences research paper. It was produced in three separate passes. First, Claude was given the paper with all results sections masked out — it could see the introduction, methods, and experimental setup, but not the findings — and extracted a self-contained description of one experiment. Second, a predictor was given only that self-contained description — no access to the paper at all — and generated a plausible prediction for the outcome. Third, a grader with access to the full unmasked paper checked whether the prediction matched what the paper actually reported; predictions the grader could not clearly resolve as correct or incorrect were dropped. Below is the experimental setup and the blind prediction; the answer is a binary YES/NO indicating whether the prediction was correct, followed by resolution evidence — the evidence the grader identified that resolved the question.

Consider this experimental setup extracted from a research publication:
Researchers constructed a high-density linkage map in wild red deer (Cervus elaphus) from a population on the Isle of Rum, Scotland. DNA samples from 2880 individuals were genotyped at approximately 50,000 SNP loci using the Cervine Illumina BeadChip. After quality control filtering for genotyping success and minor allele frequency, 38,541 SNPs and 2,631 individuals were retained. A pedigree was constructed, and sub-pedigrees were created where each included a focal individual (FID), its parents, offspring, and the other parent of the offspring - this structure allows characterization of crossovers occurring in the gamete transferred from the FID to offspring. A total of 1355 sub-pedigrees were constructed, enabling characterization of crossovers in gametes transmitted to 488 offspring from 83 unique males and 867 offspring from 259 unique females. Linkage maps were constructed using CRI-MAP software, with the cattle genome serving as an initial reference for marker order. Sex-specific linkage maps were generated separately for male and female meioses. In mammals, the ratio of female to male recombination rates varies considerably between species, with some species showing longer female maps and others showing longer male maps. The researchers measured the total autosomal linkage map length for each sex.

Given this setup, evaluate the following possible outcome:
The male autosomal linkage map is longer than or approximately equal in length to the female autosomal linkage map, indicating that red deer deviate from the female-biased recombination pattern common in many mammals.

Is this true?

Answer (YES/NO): NO